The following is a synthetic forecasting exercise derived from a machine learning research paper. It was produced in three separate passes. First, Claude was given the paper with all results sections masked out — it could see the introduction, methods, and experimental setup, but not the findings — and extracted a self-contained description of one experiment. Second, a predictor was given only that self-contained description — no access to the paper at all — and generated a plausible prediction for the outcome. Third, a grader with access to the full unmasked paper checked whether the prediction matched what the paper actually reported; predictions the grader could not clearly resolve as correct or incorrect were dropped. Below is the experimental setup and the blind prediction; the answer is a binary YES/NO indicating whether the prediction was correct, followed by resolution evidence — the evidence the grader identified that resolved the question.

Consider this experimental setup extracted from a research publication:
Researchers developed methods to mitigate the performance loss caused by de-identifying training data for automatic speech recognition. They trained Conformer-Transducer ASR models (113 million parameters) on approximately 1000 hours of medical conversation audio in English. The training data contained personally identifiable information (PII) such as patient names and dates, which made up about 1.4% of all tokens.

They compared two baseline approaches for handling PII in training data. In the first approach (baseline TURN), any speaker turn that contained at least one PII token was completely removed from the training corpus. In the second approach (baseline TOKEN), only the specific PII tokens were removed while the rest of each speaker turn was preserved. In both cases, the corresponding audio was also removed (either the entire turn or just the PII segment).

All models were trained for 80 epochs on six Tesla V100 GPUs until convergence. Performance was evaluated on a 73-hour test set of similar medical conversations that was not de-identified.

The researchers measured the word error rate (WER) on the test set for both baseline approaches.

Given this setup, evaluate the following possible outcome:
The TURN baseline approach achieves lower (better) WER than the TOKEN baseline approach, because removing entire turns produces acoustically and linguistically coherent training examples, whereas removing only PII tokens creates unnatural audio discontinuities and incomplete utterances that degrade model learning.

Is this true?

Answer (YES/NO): NO